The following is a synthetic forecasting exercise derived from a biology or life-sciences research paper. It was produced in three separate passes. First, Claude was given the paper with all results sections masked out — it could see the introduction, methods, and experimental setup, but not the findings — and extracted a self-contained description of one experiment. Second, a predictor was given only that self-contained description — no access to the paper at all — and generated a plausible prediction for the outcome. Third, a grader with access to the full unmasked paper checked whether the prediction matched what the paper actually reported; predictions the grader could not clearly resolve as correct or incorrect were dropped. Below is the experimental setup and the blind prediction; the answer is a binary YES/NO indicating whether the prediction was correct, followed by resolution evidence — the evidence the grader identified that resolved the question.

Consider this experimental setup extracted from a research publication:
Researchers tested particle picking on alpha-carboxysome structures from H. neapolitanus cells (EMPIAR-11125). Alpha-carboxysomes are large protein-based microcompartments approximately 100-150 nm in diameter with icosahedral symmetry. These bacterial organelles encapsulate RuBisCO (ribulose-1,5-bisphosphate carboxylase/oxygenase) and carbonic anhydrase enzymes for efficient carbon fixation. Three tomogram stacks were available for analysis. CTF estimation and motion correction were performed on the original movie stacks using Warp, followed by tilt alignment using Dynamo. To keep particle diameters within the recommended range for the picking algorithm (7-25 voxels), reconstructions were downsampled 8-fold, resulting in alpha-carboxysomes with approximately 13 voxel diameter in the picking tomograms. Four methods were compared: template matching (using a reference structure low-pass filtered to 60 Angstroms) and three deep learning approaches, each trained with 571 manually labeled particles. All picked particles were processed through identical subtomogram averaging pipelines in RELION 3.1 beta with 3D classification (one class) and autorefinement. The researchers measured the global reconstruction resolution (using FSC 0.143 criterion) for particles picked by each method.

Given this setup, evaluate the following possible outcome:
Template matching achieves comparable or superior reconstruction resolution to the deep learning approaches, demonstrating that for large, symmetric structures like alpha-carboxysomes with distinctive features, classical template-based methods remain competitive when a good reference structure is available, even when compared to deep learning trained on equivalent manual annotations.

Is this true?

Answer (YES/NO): YES